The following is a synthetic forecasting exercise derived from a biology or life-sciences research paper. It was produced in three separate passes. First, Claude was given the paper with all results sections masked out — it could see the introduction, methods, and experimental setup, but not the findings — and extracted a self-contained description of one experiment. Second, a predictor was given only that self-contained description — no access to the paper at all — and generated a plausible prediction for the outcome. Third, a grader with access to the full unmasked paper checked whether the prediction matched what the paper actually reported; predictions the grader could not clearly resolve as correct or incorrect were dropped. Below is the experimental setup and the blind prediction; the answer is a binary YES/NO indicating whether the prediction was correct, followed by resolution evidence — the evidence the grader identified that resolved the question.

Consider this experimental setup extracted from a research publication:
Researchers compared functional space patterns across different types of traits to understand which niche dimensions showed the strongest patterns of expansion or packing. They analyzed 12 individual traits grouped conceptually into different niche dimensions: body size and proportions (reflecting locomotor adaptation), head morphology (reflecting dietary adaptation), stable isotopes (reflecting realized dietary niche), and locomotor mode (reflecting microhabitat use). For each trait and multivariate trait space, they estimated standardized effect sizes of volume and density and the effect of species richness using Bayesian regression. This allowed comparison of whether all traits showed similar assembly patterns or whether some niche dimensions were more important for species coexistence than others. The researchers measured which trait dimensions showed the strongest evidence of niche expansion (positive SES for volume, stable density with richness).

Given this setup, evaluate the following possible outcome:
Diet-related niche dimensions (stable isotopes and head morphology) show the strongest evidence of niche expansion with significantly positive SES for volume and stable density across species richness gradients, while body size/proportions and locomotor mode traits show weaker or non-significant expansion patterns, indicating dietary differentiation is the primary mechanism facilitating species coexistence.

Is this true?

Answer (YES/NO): NO